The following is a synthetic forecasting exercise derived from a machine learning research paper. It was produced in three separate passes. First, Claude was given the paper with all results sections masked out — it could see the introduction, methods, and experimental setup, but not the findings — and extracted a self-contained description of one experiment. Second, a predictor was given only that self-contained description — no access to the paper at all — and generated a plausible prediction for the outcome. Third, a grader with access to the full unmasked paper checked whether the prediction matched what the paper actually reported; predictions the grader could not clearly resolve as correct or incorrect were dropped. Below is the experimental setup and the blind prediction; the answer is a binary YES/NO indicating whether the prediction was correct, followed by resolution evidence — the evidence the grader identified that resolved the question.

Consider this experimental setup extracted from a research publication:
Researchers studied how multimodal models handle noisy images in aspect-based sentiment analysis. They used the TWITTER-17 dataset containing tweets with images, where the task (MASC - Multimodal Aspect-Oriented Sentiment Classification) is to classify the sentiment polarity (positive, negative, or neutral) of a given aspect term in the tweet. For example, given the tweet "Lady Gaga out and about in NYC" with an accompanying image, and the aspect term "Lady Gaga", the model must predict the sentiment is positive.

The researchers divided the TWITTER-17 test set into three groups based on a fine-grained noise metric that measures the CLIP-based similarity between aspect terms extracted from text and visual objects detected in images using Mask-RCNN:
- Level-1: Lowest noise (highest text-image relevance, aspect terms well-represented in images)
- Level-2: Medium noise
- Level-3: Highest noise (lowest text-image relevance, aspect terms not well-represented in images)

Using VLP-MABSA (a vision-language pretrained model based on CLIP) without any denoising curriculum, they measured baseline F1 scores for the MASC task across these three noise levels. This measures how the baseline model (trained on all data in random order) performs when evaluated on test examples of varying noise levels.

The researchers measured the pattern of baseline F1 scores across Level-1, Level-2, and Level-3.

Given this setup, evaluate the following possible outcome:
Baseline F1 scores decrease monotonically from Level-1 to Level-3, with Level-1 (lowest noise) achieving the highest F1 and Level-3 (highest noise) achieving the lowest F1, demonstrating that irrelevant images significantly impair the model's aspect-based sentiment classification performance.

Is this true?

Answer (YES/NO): YES